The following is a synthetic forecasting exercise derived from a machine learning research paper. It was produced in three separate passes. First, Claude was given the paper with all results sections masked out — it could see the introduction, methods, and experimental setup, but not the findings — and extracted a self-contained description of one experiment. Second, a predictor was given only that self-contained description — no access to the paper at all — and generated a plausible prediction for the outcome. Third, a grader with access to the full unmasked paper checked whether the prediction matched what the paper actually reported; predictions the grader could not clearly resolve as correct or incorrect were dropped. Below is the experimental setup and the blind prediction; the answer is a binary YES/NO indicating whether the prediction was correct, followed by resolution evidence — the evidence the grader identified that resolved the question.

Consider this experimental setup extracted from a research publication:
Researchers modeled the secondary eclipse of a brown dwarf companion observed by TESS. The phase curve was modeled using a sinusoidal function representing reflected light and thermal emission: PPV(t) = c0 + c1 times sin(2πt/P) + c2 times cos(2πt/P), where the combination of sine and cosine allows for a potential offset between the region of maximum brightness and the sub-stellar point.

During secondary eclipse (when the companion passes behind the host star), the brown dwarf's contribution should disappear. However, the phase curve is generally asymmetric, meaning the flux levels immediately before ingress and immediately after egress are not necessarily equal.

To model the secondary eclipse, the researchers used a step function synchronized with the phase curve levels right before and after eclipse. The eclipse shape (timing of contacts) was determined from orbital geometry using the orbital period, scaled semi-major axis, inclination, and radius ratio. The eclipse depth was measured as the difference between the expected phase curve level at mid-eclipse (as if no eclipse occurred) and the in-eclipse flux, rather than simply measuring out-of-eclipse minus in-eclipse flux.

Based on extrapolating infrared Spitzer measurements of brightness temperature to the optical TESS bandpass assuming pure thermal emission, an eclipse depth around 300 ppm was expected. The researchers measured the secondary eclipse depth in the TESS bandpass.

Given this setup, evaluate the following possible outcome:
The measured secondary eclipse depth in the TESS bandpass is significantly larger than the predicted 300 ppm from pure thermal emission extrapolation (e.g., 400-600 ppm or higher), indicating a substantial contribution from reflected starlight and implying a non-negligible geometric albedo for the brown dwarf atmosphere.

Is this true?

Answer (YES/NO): NO